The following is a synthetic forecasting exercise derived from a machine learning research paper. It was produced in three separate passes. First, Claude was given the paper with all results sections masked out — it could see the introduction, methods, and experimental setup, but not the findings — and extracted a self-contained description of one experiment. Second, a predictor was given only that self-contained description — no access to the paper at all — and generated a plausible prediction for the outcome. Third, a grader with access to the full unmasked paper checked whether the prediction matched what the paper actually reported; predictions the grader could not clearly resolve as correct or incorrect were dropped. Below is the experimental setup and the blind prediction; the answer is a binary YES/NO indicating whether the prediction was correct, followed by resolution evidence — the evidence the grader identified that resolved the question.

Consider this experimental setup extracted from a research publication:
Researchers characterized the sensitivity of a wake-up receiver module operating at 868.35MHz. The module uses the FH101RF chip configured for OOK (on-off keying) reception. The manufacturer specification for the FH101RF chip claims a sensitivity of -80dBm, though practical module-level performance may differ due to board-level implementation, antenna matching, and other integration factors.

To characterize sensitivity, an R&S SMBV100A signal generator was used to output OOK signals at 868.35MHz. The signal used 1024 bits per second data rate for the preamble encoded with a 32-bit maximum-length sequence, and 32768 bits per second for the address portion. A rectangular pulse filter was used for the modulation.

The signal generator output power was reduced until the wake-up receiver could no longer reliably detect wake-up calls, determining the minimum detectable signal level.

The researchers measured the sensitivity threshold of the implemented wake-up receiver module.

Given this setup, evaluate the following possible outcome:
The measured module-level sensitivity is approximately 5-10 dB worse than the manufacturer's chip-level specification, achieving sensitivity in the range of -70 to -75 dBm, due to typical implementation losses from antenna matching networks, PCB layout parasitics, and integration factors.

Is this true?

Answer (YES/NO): YES